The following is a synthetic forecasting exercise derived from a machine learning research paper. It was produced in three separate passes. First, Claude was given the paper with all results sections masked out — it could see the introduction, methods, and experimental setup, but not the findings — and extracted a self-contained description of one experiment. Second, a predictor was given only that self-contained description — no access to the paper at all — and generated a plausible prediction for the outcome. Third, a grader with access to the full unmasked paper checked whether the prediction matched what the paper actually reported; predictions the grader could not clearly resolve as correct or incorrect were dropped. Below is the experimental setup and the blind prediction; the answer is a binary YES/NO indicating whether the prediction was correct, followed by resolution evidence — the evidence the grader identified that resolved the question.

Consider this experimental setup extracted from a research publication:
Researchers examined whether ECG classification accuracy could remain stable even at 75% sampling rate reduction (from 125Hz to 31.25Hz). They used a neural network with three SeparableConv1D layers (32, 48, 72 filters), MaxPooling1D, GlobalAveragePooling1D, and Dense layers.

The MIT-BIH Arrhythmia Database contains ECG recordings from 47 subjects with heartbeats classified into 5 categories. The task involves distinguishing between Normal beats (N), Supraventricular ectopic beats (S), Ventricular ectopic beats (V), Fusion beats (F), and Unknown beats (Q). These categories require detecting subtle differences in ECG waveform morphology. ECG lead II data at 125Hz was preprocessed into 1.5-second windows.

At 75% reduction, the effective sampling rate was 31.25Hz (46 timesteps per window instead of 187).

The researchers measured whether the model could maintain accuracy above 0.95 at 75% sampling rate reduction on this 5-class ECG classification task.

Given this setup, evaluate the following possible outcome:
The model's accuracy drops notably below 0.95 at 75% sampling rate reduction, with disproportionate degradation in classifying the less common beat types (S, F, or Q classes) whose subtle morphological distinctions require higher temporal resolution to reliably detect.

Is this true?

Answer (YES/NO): NO